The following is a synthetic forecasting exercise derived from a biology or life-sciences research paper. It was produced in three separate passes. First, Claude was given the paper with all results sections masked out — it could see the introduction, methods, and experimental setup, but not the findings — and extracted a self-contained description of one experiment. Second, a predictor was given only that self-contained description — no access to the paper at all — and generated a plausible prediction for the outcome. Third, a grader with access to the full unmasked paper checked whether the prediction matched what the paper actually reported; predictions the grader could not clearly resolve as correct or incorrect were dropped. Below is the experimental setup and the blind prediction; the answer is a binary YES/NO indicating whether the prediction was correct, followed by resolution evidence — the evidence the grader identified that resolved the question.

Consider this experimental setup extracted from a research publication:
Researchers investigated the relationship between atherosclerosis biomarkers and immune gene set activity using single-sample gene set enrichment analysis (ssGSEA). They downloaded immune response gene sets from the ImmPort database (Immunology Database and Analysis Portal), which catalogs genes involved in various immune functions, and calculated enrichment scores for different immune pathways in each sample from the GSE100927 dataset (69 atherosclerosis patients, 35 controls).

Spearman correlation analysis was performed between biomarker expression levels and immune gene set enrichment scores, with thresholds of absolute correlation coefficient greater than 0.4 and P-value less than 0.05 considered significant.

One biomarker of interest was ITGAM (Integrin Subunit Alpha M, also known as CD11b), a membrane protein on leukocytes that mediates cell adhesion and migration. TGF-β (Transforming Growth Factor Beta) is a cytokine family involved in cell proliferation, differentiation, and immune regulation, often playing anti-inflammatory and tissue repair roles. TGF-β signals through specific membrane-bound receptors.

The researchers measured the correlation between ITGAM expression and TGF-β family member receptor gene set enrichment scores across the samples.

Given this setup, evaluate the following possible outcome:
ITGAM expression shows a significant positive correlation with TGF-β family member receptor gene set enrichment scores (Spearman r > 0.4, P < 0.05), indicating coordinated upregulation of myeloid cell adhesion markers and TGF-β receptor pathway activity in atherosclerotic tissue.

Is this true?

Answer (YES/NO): NO